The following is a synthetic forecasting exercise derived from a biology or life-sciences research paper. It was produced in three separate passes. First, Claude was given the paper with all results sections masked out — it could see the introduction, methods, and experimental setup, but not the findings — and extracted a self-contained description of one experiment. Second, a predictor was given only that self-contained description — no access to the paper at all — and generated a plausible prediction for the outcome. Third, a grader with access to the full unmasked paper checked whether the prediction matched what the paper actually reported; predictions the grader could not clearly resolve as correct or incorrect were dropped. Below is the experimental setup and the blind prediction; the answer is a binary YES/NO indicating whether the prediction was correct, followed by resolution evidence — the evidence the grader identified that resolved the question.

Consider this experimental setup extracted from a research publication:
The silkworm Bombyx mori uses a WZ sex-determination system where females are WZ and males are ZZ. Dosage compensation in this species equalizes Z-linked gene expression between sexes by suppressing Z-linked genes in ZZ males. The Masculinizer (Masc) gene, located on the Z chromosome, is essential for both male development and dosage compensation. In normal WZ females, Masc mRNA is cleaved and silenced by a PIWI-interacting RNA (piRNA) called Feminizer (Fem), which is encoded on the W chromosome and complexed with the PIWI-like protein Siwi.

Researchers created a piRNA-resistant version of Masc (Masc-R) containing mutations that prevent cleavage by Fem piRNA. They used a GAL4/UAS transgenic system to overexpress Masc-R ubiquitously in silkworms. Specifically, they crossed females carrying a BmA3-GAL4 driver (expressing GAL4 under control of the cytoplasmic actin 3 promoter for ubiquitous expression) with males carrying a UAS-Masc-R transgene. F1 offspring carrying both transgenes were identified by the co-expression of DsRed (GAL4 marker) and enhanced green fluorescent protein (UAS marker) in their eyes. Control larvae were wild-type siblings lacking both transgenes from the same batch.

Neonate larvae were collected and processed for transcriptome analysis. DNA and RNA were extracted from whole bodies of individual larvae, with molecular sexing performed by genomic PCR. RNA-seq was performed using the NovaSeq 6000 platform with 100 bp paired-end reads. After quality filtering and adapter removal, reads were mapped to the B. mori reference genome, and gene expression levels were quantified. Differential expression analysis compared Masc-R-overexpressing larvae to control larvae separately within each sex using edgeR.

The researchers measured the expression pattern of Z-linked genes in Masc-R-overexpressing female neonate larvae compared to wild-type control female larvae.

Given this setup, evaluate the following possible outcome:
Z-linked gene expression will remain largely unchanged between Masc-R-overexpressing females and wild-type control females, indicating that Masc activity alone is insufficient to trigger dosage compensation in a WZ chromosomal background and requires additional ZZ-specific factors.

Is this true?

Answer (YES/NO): NO